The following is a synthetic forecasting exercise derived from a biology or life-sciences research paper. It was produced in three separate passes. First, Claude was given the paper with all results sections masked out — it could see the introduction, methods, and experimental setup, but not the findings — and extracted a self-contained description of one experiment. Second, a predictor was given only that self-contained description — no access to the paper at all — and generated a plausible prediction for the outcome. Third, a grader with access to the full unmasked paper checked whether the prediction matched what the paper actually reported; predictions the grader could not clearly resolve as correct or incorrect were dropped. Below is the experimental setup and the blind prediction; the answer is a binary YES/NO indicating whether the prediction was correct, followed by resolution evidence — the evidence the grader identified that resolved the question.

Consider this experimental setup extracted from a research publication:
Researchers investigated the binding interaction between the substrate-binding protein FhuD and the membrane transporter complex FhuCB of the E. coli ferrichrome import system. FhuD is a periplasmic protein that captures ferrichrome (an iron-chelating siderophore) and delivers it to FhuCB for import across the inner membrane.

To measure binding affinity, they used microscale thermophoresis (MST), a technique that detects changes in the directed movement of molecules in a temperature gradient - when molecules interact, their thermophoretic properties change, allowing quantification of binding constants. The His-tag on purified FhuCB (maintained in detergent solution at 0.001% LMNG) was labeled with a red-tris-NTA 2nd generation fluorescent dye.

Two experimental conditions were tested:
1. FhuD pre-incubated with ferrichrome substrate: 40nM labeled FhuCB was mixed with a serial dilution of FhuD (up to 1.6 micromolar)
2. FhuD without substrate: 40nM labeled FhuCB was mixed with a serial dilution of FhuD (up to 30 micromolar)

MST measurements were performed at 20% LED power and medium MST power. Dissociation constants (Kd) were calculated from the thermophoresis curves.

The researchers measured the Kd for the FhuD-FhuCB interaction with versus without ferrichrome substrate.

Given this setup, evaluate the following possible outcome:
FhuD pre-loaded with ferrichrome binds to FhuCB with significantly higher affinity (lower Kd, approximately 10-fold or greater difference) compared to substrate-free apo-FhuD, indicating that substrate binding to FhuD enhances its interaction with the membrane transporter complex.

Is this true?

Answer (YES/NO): YES